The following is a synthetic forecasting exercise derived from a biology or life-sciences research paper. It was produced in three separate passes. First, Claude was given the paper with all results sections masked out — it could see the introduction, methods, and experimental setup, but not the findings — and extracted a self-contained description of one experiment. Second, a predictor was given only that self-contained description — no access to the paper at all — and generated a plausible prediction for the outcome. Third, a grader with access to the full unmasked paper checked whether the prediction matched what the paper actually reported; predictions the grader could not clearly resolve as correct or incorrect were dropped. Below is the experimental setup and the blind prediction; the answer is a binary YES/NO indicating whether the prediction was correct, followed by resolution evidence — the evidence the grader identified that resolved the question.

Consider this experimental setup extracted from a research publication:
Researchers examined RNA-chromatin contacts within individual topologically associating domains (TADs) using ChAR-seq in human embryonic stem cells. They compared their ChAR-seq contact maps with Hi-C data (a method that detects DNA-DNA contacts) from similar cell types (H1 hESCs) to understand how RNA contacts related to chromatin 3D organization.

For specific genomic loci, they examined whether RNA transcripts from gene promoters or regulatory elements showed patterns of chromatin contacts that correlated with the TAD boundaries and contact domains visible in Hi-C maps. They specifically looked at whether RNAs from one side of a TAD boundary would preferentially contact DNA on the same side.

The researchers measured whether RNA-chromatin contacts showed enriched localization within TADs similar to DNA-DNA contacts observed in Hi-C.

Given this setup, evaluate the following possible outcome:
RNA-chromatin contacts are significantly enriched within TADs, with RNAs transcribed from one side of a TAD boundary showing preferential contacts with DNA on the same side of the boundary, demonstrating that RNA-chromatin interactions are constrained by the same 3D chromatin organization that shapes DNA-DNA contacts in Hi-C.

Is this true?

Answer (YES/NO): NO